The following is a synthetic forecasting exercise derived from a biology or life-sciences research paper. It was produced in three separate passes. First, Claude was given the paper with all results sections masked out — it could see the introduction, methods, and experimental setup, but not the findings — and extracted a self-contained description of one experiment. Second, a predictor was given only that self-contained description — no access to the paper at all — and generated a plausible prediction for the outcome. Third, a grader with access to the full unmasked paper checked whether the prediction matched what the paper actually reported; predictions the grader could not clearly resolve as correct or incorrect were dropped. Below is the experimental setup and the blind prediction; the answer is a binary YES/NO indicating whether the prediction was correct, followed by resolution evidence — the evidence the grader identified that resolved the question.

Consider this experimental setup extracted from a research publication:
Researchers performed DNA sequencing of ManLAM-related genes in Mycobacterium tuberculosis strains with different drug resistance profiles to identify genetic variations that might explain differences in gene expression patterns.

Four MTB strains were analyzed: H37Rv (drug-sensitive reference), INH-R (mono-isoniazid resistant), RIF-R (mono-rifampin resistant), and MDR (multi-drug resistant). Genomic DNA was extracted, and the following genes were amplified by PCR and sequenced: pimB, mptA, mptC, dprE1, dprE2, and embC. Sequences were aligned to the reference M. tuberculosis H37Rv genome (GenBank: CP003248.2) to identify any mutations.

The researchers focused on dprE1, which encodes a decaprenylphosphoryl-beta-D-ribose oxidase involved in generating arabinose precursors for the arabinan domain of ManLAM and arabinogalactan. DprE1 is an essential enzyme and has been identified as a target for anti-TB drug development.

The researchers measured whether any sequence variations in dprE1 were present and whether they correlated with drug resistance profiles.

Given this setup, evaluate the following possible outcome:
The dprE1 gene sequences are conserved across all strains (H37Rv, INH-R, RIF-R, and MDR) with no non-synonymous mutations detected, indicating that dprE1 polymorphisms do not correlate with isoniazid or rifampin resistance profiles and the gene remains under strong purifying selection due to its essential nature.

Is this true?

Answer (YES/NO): NO